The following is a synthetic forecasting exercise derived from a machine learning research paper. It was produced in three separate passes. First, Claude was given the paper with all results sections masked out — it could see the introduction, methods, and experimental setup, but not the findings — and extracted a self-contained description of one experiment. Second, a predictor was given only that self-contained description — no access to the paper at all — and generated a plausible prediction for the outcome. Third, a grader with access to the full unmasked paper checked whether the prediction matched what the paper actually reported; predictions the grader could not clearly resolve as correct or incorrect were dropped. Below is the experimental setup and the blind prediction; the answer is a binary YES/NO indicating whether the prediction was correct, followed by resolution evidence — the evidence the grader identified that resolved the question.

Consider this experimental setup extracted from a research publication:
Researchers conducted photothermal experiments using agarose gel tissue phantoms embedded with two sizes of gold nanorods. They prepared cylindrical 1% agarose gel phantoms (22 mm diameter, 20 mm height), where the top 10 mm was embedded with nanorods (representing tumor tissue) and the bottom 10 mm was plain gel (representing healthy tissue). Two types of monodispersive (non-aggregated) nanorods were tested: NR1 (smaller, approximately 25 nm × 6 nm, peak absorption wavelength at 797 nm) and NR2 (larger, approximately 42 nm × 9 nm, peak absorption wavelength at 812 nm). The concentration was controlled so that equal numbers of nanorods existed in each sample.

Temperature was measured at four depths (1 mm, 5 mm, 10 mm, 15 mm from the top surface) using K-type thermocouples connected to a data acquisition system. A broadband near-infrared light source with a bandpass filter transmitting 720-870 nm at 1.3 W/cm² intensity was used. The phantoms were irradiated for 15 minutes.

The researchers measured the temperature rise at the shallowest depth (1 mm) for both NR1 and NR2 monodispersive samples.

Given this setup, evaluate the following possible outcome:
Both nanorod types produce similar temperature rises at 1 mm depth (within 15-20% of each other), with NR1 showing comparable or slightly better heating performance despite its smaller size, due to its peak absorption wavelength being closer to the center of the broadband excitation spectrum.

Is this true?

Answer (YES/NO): NO